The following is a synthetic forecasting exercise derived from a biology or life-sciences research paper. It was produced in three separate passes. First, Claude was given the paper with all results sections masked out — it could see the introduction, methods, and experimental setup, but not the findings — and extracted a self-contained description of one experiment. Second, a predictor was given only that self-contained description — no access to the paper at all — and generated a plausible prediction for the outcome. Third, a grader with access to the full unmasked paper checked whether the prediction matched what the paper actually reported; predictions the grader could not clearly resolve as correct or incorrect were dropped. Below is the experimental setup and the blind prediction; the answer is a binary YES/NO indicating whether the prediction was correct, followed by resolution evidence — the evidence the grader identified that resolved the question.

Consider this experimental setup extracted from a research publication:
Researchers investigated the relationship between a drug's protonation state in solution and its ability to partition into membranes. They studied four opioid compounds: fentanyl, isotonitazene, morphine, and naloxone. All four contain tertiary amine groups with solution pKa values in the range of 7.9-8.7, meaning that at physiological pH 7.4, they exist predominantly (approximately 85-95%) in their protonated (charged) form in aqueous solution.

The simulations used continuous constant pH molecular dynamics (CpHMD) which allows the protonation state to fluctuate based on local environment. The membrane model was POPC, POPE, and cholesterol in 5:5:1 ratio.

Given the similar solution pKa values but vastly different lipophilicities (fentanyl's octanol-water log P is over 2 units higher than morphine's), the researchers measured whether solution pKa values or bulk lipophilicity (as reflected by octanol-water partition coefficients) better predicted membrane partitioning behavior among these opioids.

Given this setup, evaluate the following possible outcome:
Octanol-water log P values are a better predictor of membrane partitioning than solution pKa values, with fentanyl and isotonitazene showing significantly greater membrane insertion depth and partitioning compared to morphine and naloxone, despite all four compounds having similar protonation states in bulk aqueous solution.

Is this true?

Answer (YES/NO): NO